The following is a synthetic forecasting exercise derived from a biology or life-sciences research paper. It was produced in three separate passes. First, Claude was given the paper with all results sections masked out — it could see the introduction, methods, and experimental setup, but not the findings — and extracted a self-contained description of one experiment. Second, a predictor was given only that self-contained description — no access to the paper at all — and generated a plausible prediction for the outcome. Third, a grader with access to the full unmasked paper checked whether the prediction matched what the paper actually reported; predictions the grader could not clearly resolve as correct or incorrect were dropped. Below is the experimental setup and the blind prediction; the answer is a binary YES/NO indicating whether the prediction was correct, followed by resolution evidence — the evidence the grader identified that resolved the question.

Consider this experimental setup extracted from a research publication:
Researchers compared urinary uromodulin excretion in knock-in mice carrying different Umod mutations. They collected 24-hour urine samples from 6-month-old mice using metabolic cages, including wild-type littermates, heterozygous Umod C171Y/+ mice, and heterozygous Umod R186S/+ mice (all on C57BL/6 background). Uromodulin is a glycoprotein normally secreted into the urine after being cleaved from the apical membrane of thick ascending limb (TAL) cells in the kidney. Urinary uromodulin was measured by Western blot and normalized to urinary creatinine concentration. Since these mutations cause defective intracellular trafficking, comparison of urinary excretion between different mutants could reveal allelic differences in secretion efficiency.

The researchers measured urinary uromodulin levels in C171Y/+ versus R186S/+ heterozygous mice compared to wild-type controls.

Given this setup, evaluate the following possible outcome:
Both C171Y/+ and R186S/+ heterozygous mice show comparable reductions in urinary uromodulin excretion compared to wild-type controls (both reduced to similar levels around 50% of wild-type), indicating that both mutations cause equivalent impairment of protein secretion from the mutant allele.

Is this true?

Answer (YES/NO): NO